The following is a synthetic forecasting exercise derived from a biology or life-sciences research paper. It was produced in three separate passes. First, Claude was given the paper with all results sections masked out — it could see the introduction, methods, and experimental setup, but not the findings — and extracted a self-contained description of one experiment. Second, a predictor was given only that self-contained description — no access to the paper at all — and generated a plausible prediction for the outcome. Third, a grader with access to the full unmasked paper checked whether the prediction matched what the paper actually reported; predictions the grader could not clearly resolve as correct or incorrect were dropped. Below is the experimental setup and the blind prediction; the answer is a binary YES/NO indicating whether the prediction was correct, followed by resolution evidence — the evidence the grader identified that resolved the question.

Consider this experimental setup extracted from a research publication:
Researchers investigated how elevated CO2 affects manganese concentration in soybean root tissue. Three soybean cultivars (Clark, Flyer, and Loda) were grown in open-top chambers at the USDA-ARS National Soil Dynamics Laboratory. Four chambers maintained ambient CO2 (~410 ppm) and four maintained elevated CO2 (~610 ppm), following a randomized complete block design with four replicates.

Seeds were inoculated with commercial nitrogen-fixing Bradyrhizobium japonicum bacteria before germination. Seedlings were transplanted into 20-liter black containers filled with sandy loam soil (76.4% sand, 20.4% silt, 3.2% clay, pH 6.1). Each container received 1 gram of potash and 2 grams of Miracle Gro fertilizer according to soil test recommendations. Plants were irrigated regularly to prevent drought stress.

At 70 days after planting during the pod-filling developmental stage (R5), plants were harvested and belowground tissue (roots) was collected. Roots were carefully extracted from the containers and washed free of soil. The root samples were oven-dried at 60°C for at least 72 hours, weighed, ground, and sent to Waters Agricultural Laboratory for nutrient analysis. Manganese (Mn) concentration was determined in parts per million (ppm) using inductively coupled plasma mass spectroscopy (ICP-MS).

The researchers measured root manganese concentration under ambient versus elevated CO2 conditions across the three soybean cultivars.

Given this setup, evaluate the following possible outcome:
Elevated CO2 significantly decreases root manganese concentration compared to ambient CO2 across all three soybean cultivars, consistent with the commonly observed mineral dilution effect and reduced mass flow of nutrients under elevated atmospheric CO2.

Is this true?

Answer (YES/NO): NO